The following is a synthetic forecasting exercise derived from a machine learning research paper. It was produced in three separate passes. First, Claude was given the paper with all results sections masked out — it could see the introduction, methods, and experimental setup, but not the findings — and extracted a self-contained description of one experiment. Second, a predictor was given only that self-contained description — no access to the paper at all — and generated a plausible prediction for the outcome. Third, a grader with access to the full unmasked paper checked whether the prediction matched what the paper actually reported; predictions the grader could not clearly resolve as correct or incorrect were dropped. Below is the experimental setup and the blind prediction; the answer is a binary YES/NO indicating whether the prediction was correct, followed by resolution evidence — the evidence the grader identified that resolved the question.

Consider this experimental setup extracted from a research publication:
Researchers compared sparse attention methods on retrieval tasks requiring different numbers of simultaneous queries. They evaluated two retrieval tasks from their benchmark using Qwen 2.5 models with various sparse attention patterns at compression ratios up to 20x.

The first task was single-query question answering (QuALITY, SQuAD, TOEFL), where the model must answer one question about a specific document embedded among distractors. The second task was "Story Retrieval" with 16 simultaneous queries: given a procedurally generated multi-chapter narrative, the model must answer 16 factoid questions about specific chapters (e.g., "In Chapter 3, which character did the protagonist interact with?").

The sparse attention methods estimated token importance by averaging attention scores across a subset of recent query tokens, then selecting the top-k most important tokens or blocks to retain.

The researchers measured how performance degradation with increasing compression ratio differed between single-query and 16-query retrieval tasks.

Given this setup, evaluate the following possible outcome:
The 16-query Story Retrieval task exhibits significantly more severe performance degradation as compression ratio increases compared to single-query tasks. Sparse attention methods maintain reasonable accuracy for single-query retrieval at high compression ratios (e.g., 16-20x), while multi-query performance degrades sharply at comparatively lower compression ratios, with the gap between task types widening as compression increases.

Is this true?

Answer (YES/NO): YES